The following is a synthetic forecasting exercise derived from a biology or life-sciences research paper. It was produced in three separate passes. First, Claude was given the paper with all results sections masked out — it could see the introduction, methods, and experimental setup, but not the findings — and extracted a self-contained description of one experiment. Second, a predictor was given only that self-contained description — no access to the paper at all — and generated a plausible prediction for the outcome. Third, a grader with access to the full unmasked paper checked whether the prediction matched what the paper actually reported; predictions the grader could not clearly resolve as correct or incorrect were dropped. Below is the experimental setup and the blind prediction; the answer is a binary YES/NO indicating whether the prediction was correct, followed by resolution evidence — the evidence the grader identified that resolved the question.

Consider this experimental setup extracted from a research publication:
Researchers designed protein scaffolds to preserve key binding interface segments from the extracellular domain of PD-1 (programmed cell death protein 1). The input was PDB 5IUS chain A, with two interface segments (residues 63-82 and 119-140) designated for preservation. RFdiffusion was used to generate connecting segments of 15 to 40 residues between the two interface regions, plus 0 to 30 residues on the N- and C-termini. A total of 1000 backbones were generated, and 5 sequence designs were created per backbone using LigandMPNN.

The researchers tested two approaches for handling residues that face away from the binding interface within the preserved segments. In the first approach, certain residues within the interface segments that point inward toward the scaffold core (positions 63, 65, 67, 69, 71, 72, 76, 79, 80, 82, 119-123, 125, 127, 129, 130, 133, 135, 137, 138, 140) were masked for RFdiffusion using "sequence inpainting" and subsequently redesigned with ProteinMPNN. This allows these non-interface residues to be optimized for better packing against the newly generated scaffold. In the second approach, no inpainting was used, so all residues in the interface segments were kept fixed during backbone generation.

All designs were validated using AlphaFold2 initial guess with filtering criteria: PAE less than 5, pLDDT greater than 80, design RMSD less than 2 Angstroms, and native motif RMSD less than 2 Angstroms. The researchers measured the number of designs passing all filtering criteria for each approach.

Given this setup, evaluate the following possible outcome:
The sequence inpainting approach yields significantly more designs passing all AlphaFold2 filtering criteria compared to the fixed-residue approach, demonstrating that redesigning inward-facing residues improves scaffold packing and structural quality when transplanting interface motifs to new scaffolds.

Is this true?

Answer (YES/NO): YES